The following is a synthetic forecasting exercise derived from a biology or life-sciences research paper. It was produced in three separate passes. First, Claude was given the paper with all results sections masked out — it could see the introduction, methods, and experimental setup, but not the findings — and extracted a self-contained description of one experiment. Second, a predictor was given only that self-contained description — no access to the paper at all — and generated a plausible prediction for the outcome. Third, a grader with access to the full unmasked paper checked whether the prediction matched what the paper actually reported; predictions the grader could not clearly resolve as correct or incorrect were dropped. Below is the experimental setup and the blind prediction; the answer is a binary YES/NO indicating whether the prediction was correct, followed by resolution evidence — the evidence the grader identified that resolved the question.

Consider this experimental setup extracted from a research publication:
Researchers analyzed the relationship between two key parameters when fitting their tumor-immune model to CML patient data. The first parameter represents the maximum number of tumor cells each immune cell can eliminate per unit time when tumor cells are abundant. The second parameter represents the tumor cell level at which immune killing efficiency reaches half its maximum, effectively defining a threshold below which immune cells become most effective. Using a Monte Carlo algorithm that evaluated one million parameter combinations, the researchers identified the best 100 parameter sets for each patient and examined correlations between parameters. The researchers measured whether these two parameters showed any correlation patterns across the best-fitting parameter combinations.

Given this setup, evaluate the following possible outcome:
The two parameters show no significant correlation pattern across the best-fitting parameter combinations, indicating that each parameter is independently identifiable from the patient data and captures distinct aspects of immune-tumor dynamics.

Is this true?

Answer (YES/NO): NO